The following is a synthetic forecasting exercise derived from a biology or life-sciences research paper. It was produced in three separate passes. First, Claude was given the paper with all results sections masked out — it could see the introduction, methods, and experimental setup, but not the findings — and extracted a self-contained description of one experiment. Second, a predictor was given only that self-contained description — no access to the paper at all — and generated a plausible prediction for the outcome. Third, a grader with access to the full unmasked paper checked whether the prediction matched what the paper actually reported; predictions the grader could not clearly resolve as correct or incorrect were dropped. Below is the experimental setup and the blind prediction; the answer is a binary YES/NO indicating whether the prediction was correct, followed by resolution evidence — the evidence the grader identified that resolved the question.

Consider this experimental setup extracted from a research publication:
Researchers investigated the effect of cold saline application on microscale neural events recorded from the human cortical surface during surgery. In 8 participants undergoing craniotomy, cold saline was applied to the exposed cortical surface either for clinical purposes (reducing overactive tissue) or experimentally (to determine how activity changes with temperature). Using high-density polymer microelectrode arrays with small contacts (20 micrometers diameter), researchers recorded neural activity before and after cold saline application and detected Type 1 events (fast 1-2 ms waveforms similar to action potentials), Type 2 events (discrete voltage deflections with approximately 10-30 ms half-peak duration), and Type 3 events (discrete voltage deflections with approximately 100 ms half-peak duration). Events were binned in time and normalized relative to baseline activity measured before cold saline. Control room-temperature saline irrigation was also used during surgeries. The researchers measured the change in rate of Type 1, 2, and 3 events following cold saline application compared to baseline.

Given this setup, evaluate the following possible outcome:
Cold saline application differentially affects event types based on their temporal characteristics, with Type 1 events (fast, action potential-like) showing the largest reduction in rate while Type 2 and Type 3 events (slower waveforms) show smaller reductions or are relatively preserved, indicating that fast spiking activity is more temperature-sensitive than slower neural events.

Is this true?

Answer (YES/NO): NO